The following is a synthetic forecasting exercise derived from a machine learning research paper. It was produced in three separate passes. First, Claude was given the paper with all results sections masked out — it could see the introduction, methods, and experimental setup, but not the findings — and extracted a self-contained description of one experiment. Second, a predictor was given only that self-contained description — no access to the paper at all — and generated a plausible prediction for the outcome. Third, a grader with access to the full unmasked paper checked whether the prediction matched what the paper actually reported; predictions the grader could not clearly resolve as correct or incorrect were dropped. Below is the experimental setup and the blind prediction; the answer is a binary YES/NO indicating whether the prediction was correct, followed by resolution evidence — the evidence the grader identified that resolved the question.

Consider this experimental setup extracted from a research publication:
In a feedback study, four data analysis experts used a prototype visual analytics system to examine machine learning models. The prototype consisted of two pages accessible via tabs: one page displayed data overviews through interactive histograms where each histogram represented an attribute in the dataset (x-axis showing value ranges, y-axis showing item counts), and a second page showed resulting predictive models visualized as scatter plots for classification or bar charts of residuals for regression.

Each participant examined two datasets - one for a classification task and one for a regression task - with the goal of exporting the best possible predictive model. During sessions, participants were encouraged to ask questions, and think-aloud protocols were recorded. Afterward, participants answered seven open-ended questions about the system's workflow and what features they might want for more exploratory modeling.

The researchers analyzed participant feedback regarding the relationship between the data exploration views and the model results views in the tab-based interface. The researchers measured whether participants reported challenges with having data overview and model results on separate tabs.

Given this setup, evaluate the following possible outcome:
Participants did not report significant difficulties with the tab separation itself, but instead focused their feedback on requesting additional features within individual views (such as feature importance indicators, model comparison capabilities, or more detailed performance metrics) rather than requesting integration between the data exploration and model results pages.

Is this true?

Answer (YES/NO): NO